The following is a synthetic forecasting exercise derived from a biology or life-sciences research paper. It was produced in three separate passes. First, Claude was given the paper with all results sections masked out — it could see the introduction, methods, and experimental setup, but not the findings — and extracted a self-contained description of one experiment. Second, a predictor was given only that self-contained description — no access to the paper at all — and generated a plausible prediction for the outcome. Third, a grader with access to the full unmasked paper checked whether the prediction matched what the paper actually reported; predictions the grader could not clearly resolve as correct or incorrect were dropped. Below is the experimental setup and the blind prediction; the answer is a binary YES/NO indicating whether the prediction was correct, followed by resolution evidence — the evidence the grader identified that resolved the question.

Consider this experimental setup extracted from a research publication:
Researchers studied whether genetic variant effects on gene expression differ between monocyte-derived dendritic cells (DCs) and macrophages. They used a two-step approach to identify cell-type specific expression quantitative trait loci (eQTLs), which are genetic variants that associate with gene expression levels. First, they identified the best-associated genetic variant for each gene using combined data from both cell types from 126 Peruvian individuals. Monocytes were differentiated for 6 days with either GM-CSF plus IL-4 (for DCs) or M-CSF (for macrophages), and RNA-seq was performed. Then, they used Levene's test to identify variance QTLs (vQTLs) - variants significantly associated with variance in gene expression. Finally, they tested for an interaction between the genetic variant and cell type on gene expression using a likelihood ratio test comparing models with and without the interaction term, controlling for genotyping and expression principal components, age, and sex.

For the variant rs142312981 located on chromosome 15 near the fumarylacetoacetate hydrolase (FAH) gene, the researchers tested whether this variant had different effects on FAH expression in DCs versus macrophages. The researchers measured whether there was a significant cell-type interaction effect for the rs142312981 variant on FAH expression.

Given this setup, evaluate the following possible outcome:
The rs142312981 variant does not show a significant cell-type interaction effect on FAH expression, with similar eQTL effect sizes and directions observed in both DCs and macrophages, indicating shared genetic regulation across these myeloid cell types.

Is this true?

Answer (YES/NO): NO